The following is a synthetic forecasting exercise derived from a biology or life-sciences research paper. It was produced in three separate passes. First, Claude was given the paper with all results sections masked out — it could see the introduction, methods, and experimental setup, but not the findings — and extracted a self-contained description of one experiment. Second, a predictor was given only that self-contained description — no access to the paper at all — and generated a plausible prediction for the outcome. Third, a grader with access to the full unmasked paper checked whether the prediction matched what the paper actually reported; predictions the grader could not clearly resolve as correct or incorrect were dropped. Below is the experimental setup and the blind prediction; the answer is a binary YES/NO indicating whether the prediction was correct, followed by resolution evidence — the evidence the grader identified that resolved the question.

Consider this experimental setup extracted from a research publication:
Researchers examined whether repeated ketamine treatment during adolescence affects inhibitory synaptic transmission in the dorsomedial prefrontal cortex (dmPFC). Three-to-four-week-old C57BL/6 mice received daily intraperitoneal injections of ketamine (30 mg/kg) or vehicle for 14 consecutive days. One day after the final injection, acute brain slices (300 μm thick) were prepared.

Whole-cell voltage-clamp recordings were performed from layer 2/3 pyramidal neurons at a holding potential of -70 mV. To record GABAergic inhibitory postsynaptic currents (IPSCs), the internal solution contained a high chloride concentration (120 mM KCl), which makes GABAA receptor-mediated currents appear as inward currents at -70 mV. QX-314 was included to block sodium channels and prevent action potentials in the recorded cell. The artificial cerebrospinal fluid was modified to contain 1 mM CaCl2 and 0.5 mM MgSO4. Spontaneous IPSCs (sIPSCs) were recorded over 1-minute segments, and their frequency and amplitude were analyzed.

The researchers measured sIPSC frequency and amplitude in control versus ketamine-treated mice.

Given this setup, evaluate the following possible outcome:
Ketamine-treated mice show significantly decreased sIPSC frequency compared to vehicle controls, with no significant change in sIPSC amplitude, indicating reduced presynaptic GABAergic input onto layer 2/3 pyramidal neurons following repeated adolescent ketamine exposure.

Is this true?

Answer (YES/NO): YES